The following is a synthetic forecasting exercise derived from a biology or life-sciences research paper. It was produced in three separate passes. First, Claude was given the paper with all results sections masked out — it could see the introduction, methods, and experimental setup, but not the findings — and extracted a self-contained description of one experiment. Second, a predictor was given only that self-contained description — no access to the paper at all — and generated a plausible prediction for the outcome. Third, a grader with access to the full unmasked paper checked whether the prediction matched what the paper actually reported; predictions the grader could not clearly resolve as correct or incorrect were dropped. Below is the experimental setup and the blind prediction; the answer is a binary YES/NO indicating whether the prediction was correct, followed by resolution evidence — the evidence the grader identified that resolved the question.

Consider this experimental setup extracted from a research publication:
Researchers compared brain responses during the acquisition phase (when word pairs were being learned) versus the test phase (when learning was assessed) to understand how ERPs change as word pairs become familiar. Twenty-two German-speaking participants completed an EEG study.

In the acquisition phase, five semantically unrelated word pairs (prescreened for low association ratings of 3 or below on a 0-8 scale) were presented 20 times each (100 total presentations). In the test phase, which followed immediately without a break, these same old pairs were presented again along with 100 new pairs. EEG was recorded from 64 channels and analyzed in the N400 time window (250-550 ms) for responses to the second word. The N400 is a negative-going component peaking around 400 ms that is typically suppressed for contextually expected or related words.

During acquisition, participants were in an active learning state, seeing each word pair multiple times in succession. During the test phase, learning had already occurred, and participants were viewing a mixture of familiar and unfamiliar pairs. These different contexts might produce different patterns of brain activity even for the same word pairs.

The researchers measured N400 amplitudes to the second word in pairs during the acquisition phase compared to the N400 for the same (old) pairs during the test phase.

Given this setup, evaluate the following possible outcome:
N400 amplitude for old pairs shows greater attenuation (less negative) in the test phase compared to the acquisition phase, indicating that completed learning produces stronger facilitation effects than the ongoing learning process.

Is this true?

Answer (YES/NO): NO